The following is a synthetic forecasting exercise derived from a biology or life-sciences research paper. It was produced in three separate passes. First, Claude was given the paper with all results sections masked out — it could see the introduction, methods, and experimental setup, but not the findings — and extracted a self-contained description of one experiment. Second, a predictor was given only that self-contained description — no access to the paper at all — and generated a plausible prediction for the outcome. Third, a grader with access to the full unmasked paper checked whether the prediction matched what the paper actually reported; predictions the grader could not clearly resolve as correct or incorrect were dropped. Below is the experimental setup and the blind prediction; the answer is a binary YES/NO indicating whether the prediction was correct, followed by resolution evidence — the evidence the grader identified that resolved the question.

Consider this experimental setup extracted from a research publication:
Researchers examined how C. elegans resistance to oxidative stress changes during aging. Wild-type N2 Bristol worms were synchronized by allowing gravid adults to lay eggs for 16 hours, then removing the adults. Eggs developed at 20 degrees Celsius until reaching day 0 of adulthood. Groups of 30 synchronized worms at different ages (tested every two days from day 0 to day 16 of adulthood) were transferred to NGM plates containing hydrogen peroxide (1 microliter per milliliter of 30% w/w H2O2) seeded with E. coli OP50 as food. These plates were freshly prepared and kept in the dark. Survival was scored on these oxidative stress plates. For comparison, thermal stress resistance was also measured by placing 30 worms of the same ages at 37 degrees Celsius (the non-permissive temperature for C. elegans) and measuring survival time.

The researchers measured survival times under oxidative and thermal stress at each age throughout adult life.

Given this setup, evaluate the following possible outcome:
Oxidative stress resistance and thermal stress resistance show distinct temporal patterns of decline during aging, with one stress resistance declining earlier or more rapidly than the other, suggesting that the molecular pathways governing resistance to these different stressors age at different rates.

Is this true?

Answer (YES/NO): NO